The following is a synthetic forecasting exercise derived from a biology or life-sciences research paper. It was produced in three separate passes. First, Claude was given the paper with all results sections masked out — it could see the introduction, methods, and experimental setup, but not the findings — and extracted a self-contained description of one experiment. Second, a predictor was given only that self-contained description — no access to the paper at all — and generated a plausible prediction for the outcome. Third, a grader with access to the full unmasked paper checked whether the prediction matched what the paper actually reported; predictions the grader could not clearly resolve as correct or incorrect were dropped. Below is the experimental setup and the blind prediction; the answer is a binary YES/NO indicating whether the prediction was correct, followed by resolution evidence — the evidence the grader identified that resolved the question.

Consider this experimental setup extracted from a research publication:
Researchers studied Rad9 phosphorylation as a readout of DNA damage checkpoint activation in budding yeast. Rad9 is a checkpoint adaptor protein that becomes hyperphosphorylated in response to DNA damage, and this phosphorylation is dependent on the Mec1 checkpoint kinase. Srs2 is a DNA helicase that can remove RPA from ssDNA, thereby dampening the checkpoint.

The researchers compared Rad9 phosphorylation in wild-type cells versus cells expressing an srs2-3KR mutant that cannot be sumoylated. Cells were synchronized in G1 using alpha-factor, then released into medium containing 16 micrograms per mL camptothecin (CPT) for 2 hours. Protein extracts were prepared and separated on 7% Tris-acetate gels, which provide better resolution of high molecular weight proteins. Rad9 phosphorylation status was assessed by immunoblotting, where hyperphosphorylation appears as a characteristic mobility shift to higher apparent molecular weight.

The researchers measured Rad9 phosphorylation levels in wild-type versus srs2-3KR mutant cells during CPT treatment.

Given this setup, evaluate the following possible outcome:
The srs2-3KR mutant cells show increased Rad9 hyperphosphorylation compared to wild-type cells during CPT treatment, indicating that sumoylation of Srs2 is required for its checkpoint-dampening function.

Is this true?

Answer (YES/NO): NO